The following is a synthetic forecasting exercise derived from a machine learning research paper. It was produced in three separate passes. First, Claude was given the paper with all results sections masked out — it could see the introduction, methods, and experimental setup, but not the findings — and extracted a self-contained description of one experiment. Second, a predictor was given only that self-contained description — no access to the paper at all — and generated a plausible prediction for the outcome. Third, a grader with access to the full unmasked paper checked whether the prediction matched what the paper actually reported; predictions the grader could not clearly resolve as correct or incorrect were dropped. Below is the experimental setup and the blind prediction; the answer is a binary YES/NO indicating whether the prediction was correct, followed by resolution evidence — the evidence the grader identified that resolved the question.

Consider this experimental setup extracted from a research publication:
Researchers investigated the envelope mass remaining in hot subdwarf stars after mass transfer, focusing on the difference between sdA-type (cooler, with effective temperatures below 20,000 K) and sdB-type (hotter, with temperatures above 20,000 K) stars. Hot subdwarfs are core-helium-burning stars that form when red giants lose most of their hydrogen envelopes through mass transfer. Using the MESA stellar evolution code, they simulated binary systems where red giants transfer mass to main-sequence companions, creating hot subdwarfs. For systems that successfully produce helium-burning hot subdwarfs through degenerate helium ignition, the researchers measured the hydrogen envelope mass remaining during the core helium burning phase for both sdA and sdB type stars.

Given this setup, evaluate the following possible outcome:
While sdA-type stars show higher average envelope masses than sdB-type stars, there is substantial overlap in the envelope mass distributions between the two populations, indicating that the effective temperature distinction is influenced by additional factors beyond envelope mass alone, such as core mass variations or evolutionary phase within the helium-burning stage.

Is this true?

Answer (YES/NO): NO